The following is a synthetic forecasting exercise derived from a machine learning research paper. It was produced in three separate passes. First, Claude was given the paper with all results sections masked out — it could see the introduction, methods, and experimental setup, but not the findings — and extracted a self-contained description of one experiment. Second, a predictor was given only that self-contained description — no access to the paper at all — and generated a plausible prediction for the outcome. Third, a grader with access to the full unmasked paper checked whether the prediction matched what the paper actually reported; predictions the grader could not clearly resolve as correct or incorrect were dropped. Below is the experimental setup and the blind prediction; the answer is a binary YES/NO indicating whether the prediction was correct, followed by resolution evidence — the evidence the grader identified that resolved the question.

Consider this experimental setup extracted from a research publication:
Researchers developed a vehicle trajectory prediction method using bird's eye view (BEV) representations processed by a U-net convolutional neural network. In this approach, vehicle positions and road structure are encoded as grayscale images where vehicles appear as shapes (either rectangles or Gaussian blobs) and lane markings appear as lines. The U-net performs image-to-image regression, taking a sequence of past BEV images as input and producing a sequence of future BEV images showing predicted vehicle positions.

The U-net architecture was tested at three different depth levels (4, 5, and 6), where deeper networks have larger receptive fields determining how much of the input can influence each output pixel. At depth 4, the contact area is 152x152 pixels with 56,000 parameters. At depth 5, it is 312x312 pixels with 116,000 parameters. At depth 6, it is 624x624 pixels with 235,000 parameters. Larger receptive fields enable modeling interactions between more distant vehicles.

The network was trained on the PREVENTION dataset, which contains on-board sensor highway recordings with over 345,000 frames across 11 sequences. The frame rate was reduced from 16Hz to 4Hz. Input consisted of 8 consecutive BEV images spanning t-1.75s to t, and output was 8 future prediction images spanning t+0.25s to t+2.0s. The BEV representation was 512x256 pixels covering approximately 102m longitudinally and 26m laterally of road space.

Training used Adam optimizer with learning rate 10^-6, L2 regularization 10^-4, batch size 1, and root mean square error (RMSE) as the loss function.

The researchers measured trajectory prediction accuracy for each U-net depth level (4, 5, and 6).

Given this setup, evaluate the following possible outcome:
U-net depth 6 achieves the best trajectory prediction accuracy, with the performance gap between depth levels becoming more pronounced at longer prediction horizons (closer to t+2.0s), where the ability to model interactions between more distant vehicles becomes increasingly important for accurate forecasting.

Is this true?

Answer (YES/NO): NO